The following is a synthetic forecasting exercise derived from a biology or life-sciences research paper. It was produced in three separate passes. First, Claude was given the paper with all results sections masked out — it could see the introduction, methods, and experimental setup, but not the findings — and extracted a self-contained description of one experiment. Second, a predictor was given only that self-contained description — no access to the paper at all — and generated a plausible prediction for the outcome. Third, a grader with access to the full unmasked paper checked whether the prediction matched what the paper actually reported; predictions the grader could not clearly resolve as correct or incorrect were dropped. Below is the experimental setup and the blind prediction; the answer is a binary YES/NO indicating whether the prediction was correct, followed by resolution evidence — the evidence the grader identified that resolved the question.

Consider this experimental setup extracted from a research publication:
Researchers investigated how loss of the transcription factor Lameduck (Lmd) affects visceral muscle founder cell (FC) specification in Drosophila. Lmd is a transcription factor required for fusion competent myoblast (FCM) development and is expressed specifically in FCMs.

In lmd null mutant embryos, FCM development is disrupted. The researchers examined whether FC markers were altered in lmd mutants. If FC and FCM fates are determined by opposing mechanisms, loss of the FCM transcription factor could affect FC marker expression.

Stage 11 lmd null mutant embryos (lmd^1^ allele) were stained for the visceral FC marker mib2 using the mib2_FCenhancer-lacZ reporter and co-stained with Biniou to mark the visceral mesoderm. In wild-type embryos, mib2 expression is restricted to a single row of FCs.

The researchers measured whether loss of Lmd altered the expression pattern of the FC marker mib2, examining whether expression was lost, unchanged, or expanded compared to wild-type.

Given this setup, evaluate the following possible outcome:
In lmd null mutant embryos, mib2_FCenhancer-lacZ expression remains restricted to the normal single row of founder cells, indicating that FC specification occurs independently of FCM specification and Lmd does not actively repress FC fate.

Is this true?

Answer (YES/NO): NO